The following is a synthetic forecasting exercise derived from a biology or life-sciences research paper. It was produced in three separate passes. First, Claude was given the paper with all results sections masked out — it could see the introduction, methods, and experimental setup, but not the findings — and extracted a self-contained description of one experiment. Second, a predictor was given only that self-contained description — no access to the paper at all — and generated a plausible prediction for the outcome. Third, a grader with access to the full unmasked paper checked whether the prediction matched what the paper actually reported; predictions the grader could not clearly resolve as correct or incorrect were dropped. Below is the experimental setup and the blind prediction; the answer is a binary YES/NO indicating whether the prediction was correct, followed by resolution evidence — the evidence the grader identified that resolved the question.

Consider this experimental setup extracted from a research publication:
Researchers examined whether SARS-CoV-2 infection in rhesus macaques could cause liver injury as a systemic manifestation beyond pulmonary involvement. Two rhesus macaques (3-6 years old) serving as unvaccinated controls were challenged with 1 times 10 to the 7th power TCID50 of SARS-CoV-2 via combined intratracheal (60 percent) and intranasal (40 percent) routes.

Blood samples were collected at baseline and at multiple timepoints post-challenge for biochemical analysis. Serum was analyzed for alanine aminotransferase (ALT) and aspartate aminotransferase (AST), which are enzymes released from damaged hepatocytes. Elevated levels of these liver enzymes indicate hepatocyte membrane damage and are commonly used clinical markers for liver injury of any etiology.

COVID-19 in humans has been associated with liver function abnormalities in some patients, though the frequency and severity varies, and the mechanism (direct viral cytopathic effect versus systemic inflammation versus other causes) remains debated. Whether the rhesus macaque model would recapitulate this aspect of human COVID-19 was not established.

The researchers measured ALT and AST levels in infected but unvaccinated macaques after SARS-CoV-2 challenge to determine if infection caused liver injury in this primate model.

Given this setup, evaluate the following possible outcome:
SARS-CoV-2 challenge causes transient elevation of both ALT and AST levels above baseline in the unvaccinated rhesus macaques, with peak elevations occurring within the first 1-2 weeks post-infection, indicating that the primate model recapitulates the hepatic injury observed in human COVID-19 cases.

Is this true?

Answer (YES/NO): YES